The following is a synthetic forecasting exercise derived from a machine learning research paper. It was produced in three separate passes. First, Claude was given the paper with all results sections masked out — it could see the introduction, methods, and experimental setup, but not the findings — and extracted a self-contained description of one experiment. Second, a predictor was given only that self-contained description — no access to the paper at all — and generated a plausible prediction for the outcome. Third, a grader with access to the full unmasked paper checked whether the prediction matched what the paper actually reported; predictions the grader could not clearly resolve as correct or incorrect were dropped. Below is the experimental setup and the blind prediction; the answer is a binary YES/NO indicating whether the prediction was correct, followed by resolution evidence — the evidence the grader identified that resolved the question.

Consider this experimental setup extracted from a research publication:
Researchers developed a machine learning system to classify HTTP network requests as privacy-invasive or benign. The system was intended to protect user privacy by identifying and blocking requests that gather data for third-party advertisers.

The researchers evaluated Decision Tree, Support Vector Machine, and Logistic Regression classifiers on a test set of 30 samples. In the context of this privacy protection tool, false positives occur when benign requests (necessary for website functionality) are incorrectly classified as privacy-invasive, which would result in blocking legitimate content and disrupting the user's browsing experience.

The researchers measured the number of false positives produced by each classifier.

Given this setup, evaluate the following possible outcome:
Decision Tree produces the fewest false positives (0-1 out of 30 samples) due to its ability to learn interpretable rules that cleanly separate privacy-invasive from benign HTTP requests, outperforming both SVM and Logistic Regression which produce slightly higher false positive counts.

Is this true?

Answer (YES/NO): NO